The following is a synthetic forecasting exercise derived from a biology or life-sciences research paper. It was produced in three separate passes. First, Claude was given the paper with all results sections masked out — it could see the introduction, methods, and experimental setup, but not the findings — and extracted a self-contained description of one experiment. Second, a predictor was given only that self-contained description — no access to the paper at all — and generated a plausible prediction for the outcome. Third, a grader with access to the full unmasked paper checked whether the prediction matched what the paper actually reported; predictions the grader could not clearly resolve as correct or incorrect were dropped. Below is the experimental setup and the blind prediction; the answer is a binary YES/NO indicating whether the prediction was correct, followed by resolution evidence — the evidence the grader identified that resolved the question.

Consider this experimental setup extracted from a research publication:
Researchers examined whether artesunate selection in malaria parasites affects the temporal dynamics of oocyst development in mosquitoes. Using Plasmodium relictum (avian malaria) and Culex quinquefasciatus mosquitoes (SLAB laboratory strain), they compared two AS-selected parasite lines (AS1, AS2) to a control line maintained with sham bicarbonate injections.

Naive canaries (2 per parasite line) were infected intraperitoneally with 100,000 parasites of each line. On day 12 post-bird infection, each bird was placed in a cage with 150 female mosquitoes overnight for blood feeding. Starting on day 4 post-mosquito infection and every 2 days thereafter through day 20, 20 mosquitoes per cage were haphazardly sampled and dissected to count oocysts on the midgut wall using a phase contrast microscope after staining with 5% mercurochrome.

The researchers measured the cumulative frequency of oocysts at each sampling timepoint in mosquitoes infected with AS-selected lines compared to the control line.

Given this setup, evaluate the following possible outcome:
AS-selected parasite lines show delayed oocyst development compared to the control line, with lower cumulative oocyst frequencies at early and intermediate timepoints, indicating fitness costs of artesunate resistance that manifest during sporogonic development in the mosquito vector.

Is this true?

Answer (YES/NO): YES